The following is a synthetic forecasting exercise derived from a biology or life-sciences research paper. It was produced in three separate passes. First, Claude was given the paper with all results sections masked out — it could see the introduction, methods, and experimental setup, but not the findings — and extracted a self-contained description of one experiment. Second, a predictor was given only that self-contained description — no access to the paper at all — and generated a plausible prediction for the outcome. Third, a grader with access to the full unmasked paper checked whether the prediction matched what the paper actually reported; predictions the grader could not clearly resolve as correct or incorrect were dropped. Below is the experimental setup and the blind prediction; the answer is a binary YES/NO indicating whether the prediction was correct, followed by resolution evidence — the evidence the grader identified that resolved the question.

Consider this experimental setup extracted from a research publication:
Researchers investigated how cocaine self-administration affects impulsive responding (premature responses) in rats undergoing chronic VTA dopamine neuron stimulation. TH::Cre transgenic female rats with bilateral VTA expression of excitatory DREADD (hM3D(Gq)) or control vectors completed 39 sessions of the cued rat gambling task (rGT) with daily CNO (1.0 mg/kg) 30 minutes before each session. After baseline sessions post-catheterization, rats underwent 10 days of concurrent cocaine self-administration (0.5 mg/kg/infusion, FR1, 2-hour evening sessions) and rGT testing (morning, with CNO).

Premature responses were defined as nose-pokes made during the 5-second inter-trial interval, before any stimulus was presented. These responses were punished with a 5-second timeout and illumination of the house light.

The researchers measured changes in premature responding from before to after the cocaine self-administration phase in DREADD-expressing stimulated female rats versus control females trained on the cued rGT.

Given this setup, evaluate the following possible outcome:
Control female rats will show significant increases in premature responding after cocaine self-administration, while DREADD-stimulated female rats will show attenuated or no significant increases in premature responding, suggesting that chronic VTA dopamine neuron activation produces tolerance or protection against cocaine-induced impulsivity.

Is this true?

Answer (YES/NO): NO